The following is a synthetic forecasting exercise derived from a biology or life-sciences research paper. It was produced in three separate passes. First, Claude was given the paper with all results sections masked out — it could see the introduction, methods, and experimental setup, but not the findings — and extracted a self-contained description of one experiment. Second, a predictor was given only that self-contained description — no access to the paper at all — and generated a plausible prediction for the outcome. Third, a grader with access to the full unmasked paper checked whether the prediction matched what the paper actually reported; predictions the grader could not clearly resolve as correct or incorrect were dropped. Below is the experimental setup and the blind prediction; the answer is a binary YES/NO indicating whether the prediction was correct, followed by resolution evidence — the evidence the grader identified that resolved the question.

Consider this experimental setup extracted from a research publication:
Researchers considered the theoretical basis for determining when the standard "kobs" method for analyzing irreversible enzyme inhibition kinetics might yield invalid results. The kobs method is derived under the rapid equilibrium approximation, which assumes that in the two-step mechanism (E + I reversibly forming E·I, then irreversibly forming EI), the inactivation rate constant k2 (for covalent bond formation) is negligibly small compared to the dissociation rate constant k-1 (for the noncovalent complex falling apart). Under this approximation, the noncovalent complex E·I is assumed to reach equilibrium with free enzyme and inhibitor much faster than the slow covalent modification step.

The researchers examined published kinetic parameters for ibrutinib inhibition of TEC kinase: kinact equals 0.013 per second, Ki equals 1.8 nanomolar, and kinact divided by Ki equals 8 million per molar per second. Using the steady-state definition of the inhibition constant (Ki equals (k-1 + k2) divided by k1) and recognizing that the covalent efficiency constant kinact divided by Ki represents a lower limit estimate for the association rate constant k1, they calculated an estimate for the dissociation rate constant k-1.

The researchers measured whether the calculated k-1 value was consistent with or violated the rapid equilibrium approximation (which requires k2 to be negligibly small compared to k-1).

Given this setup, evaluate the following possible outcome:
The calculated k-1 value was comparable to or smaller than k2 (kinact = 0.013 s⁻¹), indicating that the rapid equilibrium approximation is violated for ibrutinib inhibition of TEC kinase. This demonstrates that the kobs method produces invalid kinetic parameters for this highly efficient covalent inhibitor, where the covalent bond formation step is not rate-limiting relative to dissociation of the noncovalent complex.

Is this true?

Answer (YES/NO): YES